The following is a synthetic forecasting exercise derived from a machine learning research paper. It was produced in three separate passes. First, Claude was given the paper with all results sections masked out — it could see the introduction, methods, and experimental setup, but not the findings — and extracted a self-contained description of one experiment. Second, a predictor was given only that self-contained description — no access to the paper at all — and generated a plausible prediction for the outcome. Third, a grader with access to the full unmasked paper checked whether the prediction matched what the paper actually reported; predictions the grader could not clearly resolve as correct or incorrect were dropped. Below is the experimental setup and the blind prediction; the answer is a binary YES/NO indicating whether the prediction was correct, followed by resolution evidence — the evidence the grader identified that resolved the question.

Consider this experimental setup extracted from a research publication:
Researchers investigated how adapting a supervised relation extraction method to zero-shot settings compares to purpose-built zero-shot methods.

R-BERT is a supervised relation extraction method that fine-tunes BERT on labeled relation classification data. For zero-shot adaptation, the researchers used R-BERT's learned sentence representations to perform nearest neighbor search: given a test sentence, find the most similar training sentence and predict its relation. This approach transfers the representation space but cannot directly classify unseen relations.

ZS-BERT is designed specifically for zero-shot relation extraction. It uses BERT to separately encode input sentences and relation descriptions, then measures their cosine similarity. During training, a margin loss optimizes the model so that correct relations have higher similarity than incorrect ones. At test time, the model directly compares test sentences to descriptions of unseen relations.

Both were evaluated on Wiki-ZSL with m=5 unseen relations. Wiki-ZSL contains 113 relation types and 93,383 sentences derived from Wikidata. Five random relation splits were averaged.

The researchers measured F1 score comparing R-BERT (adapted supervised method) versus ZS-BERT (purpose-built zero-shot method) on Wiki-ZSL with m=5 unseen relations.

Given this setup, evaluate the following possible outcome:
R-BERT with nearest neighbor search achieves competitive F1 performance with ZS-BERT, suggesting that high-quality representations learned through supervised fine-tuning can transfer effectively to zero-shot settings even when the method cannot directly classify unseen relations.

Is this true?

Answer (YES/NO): NO